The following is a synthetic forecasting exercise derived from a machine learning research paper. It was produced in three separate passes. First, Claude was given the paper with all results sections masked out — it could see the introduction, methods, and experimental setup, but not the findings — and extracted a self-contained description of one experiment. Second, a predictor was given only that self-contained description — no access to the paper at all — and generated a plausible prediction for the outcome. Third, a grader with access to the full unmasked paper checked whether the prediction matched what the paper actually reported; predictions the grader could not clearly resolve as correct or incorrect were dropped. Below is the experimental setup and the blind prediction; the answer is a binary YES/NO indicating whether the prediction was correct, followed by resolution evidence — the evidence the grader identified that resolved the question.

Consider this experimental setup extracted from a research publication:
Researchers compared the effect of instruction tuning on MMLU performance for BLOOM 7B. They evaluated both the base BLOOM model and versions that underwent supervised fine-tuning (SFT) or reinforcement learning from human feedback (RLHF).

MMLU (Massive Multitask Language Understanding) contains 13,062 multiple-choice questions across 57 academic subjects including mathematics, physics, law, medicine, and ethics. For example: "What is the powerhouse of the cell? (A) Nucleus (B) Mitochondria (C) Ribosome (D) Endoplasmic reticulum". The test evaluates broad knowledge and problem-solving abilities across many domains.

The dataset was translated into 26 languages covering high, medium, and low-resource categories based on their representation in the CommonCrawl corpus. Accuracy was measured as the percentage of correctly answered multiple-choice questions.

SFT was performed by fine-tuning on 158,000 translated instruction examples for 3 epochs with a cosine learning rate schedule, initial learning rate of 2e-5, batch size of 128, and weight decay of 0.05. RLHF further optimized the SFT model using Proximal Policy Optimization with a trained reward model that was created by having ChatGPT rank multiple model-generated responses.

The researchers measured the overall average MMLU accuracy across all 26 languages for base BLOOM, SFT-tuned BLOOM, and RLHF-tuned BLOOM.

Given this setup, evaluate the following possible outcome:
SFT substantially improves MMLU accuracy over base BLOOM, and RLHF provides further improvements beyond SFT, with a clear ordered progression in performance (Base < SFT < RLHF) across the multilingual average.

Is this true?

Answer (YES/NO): NO